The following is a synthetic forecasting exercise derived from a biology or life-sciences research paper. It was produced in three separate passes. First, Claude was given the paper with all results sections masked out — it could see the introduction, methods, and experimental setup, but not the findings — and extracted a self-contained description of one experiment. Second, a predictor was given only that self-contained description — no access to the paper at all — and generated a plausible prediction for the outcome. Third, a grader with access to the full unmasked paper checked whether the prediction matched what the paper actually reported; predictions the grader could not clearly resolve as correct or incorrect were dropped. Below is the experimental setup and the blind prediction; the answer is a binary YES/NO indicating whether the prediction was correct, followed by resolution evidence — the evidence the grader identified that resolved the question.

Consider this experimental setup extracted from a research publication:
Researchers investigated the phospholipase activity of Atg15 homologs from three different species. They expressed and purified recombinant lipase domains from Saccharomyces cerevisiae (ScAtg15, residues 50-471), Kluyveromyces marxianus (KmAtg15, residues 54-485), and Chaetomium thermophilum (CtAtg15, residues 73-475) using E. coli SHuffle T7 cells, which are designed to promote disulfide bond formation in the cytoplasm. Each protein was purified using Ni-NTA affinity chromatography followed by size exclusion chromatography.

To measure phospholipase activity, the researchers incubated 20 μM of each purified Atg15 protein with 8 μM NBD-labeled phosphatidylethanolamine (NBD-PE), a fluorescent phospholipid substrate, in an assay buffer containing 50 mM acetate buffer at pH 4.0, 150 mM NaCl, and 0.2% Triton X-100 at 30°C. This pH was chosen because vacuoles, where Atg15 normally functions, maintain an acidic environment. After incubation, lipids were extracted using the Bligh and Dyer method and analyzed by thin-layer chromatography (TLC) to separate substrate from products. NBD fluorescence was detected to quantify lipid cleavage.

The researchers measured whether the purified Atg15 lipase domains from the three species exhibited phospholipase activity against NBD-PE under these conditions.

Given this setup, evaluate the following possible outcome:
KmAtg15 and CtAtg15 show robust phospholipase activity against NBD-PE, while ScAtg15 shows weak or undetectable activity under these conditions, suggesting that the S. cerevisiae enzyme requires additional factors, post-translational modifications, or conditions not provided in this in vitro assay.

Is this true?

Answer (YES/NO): NO